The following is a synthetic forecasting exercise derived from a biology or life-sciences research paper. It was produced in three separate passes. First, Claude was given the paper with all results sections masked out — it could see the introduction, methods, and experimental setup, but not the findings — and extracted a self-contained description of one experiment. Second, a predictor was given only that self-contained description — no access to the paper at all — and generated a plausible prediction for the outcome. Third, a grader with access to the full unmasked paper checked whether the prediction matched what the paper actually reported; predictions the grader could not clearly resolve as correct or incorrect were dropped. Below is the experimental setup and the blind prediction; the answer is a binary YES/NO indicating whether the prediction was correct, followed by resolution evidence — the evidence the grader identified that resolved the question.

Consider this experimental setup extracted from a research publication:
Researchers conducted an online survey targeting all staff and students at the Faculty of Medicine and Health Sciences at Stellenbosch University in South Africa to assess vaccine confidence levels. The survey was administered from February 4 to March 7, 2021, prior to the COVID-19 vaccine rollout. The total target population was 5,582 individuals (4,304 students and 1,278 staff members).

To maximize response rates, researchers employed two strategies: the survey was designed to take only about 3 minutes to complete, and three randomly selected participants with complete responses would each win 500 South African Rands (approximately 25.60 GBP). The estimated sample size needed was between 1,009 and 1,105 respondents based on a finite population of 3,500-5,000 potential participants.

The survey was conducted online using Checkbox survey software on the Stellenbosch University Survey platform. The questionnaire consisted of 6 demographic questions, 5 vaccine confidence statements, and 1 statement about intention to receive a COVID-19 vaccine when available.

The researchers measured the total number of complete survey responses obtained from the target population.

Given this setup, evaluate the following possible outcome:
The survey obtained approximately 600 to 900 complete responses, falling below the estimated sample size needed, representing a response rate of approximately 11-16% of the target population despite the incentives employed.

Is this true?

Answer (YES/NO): NO